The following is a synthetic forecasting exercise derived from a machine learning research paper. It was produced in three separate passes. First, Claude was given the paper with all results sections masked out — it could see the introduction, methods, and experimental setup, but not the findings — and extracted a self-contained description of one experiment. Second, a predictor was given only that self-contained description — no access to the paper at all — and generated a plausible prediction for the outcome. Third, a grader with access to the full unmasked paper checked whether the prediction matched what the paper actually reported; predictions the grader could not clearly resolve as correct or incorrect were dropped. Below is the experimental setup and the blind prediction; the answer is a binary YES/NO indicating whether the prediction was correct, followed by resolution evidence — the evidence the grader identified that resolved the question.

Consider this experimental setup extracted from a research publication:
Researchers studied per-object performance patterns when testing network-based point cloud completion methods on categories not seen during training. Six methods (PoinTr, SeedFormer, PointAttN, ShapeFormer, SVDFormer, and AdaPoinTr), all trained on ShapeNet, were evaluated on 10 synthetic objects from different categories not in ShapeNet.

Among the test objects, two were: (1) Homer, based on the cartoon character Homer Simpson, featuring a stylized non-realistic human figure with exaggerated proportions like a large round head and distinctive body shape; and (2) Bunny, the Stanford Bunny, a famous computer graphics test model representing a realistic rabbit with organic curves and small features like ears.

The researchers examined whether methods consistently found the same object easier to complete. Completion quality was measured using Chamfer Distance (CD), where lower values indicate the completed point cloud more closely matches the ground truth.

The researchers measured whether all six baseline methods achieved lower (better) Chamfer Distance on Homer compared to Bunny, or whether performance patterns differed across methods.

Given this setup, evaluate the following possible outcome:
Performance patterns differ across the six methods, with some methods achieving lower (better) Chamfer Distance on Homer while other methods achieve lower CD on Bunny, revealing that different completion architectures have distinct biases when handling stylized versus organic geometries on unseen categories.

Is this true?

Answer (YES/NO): NO